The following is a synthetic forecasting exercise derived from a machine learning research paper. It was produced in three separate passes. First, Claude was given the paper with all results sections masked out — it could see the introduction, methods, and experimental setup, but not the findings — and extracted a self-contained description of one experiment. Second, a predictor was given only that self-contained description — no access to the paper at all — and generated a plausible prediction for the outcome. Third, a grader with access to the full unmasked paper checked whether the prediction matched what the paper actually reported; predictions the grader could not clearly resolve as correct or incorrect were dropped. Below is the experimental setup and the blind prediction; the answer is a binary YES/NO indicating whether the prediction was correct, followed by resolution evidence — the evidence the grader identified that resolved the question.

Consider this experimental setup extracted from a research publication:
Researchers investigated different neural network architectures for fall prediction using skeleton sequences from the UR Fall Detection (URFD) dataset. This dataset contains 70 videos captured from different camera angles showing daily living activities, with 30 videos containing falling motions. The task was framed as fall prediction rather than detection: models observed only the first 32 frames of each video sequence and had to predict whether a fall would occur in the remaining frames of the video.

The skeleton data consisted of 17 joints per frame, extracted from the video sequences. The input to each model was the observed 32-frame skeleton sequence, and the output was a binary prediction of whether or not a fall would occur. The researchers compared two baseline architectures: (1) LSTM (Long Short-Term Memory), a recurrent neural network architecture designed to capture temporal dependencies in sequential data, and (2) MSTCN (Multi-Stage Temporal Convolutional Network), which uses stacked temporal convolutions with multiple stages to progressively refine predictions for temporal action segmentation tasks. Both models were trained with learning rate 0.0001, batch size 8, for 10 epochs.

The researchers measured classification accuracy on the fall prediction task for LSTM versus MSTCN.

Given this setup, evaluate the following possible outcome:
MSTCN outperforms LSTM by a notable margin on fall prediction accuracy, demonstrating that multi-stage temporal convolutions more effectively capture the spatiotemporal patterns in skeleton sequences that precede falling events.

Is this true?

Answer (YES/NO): NO